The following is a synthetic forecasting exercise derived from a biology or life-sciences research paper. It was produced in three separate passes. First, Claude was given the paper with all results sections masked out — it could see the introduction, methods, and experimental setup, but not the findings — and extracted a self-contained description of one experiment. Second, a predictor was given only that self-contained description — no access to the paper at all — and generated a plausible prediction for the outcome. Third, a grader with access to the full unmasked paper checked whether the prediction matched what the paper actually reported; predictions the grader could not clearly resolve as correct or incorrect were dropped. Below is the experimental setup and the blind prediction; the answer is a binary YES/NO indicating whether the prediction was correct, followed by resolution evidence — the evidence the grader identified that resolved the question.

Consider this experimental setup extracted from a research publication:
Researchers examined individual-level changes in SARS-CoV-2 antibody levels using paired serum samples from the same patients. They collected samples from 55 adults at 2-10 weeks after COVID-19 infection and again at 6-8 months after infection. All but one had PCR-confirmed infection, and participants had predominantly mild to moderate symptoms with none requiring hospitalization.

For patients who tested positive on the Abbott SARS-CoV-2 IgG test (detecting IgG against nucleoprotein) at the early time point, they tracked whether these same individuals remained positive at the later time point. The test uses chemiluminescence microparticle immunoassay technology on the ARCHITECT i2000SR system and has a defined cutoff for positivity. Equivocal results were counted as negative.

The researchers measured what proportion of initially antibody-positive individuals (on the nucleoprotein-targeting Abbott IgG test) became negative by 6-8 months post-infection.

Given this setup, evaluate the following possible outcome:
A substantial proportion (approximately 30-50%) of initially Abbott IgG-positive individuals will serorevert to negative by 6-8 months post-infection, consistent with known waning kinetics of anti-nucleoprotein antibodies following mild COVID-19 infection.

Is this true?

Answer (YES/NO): YES